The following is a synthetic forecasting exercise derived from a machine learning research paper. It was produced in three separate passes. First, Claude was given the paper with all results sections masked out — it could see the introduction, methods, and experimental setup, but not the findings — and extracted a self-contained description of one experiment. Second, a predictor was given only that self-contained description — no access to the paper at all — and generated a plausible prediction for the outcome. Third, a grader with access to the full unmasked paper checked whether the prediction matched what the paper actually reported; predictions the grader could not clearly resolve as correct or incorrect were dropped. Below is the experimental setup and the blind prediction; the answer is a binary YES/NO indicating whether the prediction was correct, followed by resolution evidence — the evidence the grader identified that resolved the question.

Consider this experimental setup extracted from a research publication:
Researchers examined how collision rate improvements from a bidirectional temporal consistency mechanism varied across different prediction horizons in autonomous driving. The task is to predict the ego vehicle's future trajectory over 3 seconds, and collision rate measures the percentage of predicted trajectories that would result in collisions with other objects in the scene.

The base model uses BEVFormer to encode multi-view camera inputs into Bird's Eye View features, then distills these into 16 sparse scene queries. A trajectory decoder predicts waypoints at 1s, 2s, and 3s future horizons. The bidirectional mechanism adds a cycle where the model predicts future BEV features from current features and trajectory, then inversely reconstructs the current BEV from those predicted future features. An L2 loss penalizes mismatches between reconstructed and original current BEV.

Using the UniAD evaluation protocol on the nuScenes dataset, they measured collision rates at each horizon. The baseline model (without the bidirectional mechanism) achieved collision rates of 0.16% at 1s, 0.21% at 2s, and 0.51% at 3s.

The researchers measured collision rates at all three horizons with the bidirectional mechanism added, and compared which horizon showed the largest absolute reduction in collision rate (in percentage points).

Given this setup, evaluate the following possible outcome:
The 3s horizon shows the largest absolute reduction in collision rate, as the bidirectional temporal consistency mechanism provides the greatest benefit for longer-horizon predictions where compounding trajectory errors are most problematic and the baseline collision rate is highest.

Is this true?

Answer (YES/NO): NO